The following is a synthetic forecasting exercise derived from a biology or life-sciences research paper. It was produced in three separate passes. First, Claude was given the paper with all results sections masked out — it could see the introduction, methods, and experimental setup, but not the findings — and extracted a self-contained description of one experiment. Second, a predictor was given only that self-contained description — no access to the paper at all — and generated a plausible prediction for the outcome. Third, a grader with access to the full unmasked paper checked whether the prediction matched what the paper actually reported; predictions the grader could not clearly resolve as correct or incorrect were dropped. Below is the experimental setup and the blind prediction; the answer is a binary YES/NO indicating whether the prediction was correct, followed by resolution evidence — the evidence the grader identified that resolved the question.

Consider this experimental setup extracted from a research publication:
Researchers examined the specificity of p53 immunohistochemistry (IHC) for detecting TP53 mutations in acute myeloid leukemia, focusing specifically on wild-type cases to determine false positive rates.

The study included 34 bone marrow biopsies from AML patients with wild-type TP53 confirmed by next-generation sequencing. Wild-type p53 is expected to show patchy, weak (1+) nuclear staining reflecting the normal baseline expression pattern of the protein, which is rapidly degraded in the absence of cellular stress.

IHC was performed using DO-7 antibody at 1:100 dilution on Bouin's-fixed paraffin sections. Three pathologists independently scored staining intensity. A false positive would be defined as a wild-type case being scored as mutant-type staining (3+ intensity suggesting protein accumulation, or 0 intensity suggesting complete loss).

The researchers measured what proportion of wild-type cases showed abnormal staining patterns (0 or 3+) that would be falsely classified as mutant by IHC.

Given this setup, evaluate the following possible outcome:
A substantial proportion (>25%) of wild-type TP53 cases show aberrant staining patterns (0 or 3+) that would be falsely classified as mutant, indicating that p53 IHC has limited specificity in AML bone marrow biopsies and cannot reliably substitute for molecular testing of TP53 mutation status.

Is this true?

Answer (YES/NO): NO